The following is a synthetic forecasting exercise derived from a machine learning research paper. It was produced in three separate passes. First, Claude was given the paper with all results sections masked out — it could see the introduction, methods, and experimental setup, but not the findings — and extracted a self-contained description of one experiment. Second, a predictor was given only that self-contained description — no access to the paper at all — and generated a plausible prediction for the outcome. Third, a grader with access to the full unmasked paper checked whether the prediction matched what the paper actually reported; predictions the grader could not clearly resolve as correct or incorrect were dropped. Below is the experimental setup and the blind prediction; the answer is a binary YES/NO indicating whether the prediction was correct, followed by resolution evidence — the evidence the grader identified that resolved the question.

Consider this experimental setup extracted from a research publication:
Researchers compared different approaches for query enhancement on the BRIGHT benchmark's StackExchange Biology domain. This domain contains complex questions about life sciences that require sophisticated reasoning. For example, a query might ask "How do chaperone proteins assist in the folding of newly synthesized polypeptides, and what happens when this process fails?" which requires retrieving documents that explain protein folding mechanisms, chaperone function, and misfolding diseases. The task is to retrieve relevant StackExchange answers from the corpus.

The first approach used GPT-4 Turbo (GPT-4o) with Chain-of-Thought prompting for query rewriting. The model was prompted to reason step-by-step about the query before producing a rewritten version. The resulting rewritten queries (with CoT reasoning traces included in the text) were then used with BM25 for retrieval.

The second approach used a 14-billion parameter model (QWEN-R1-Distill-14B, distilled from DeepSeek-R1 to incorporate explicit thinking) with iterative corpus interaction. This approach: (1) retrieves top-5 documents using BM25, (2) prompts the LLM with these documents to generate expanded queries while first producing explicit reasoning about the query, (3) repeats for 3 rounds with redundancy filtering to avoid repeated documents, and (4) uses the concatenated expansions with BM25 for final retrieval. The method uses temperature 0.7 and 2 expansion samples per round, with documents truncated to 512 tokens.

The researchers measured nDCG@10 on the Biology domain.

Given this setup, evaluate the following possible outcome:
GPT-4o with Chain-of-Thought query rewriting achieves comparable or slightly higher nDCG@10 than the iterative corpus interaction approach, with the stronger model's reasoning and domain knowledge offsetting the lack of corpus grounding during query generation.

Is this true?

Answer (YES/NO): NO